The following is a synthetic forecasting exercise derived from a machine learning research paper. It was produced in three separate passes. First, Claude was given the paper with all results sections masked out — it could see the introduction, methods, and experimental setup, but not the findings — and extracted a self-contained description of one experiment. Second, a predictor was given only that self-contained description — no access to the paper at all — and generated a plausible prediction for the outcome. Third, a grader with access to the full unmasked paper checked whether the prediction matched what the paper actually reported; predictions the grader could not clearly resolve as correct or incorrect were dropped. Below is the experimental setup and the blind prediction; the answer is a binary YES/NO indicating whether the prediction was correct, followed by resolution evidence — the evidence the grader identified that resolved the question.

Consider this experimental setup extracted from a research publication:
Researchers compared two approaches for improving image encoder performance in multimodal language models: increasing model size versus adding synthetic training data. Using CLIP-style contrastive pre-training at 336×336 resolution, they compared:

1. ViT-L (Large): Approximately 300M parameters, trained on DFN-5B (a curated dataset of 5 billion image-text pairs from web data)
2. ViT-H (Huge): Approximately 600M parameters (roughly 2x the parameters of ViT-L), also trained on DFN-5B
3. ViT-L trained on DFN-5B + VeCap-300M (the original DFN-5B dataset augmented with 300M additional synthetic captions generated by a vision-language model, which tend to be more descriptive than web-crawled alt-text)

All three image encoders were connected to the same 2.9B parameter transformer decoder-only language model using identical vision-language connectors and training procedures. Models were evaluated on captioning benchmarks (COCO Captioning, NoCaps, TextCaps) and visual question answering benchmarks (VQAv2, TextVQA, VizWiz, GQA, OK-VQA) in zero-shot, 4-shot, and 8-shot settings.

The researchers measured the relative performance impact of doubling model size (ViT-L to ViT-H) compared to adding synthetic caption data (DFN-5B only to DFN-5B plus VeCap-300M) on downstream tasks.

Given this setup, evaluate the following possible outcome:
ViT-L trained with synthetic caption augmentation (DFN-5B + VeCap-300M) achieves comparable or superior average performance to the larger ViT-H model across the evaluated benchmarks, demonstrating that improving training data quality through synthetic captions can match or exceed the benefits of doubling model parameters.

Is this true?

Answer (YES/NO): NO